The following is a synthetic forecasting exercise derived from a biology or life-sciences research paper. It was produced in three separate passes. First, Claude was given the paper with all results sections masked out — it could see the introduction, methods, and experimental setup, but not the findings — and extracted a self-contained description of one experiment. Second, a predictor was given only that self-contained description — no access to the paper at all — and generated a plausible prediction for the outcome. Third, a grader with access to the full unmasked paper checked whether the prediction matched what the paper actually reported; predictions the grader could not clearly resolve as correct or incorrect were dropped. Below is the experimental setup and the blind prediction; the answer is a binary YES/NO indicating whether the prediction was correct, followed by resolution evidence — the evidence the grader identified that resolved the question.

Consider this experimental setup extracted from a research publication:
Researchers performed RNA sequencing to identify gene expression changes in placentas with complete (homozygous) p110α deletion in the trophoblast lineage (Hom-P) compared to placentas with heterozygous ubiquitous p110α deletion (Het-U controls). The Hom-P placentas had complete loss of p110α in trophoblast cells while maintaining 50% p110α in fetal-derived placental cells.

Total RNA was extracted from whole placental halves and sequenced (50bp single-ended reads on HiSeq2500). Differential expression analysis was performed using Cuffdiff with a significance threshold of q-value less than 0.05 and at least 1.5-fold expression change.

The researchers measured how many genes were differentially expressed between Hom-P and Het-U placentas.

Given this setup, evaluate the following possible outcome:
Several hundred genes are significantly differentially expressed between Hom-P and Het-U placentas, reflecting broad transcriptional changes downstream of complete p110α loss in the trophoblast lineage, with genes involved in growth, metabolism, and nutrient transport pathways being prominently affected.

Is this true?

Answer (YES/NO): NO